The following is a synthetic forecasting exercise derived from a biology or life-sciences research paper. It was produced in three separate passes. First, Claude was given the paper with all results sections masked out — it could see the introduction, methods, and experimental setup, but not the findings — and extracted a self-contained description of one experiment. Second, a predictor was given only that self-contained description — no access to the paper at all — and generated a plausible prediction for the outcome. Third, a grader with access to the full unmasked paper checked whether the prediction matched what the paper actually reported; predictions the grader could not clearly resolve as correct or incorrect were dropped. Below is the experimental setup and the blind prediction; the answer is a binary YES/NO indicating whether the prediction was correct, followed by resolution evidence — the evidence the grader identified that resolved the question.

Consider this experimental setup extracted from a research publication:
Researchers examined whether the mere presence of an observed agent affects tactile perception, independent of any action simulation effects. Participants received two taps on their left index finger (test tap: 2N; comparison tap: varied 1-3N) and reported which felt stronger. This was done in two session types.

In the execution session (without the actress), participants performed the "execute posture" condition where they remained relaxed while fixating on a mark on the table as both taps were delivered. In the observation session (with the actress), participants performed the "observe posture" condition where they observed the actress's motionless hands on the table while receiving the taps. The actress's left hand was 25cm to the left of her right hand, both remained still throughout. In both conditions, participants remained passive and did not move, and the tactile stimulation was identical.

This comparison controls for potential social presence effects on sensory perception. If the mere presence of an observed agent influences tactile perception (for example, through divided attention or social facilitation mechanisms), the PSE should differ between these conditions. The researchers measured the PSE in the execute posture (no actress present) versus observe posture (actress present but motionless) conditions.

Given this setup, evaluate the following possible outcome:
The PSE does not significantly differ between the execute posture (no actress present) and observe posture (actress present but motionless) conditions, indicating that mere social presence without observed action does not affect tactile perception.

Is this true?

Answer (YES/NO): YES